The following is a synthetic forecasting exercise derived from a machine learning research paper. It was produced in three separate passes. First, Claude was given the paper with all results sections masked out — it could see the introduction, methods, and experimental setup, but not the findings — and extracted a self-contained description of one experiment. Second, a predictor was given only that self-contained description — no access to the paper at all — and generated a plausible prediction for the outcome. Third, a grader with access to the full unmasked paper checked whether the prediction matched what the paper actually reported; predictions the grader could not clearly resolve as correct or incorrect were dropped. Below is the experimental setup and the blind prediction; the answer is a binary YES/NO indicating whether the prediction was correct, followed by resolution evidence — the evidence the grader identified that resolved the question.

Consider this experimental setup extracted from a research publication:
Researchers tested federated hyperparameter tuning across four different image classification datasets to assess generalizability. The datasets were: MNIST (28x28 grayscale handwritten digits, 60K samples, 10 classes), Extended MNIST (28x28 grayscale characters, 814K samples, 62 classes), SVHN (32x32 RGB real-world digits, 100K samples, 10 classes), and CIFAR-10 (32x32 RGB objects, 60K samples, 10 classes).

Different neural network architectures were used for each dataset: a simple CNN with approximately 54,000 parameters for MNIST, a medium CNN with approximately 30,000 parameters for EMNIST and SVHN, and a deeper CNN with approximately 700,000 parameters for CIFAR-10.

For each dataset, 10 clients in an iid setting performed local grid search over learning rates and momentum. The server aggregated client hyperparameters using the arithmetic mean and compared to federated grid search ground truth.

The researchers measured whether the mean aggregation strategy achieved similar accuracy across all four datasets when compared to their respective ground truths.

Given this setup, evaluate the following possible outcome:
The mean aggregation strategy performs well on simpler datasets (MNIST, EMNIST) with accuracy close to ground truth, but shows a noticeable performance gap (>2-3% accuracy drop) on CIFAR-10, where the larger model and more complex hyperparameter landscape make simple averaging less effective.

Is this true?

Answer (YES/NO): NO